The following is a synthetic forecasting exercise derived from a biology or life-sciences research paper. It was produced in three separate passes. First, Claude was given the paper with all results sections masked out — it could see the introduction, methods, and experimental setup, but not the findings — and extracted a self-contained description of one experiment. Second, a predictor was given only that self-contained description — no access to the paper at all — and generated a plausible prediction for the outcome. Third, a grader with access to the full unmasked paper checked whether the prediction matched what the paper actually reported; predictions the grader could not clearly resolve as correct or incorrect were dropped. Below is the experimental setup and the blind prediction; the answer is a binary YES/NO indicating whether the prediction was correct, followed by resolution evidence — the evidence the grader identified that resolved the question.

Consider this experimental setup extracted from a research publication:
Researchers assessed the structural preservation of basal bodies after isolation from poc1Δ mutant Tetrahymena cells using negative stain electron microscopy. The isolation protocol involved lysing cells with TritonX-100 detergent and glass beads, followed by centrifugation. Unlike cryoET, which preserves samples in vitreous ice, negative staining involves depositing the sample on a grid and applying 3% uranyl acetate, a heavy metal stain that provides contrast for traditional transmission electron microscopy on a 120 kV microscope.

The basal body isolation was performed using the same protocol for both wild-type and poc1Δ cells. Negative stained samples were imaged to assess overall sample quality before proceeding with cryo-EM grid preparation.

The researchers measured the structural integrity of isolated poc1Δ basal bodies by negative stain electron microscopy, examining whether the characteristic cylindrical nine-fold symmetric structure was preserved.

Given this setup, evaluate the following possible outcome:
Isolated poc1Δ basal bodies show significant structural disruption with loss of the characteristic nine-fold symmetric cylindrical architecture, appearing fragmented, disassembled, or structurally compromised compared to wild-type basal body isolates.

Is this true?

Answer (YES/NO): NO